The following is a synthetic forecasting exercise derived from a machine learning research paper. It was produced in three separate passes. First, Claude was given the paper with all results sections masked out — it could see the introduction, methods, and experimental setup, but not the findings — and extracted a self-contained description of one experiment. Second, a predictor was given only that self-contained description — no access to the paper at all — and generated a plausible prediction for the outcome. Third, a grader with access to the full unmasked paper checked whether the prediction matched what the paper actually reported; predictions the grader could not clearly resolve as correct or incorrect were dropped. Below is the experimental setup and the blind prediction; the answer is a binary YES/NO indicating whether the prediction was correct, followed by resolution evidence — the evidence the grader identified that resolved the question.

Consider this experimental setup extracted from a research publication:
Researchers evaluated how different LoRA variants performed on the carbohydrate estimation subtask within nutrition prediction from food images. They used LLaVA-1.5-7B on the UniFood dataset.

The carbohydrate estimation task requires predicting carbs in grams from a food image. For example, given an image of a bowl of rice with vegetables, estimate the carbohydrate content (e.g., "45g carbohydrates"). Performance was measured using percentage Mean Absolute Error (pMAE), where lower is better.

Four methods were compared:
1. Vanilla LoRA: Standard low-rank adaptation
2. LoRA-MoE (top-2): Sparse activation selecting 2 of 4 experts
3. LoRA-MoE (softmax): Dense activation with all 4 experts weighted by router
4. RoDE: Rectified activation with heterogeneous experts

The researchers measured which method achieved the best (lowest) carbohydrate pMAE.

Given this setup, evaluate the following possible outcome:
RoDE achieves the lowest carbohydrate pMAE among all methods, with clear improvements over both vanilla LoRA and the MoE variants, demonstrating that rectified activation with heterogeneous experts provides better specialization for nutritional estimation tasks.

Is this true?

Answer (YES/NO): NO